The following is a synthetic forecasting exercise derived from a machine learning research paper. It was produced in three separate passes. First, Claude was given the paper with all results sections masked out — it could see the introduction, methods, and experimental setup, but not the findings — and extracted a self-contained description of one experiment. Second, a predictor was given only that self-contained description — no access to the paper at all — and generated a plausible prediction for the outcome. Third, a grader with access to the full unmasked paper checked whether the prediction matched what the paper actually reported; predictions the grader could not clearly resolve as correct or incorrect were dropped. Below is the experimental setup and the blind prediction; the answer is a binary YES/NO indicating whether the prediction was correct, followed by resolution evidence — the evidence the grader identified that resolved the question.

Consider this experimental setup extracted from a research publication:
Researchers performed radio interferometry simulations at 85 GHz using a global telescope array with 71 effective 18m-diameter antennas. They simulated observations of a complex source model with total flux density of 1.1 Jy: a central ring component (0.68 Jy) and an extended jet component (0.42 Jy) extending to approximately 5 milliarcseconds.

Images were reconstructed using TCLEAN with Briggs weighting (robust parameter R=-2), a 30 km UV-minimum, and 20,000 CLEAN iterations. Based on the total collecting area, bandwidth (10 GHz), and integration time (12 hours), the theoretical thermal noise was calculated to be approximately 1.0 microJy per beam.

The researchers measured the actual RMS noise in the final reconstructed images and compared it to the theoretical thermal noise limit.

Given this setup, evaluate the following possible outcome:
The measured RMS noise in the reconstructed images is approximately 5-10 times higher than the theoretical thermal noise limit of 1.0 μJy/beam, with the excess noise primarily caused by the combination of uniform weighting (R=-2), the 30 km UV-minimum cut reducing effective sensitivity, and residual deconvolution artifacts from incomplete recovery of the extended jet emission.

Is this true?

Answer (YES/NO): NO